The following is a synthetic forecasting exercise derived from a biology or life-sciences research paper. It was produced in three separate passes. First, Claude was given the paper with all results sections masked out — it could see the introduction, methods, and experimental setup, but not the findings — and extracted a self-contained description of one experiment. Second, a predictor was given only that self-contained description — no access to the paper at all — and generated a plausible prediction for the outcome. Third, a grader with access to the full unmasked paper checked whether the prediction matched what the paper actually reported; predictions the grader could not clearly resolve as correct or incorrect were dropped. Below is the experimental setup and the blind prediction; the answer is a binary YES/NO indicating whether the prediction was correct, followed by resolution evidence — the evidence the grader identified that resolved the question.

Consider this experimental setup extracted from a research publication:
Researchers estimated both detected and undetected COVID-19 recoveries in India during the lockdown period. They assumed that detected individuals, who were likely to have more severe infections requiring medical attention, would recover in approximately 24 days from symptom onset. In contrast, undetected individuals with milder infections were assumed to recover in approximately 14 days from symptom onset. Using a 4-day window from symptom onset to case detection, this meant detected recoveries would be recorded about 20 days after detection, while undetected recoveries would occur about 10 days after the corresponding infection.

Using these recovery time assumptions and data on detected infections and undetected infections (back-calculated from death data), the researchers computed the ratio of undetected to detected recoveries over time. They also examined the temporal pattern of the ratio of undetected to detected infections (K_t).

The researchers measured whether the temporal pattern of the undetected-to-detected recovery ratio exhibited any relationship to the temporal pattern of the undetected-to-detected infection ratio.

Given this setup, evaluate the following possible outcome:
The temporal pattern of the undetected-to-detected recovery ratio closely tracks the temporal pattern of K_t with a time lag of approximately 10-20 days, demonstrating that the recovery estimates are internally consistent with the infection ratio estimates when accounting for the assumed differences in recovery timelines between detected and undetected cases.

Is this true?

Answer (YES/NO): YES